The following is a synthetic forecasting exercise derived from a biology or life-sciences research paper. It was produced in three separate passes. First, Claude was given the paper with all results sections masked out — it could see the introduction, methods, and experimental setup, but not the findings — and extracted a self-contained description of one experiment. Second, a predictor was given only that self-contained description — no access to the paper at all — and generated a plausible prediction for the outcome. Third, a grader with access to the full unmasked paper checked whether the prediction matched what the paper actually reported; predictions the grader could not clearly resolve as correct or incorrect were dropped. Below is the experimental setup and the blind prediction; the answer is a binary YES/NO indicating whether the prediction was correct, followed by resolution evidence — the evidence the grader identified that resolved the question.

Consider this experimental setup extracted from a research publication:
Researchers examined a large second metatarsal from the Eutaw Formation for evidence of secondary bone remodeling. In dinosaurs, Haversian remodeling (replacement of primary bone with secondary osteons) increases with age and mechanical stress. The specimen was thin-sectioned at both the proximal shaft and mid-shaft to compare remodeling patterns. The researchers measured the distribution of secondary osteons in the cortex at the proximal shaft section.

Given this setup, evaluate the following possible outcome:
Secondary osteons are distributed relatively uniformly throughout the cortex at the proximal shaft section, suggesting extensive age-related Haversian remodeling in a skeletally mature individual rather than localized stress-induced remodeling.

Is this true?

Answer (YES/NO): NO